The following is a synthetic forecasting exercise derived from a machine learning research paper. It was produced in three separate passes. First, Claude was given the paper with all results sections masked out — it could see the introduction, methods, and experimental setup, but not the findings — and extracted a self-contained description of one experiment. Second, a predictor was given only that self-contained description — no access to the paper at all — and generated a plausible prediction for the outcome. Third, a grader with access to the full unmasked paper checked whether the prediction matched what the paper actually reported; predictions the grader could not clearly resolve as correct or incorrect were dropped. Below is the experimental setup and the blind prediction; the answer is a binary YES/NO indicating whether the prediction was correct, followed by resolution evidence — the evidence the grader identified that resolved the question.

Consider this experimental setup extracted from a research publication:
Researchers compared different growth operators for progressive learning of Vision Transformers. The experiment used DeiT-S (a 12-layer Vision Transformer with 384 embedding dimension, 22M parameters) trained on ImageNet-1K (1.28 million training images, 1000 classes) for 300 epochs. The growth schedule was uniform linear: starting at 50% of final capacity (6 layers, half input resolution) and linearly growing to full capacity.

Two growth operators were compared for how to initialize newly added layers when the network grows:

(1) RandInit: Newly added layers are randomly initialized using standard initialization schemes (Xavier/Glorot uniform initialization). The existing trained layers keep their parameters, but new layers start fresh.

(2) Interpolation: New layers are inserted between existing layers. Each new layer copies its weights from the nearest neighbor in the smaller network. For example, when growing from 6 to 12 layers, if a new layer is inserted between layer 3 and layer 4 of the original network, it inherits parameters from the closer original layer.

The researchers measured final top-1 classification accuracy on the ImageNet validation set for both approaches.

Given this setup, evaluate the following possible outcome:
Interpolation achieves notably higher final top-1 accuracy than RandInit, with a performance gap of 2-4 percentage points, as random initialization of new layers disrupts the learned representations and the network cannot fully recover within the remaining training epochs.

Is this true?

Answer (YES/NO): NO